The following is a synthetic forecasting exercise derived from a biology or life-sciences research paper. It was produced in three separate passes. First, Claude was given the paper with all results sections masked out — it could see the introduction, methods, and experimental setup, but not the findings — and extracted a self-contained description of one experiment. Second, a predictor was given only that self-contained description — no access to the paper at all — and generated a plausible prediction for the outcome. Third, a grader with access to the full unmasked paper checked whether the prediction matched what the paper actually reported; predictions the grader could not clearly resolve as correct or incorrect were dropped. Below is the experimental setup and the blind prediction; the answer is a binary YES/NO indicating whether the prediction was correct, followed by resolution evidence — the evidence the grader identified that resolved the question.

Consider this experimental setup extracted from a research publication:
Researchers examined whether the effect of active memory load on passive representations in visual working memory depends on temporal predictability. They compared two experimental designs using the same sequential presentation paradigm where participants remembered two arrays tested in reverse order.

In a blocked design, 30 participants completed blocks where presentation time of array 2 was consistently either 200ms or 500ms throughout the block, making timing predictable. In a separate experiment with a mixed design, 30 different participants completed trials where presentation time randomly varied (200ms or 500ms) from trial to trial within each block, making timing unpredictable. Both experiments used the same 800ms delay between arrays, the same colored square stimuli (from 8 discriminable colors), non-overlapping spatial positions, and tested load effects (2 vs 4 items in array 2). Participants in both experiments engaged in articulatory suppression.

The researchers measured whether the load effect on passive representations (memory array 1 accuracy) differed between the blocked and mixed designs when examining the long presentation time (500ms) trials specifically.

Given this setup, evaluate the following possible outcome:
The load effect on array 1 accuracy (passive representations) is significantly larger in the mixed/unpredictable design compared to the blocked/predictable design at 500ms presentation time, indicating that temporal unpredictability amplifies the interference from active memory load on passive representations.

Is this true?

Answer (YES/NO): YES